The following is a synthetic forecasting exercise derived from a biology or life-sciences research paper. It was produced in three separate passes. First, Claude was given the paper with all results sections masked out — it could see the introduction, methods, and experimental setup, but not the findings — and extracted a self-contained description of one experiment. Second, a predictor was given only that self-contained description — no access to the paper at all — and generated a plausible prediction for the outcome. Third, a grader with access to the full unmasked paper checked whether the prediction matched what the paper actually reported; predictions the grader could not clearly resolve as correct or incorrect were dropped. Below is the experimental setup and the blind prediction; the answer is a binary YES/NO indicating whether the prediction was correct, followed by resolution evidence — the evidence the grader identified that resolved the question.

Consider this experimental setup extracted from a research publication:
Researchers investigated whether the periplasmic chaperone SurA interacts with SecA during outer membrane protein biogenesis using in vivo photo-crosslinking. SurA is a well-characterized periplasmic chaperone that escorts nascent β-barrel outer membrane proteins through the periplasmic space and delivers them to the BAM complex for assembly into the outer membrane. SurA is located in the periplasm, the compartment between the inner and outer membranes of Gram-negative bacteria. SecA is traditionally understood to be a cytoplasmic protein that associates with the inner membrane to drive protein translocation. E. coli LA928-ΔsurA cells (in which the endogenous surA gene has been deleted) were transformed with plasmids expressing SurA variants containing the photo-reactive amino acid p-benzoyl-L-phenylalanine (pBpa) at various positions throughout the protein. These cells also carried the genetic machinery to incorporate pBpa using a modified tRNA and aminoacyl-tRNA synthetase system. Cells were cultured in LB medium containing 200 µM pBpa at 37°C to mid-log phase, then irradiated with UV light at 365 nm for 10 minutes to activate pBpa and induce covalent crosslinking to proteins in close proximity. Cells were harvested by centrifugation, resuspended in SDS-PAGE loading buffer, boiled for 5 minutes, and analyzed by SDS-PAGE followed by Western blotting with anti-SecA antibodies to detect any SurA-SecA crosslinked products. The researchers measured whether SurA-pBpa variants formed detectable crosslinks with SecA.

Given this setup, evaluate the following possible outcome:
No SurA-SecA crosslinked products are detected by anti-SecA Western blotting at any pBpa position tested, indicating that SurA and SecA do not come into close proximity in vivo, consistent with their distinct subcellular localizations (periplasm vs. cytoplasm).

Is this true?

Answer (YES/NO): YES